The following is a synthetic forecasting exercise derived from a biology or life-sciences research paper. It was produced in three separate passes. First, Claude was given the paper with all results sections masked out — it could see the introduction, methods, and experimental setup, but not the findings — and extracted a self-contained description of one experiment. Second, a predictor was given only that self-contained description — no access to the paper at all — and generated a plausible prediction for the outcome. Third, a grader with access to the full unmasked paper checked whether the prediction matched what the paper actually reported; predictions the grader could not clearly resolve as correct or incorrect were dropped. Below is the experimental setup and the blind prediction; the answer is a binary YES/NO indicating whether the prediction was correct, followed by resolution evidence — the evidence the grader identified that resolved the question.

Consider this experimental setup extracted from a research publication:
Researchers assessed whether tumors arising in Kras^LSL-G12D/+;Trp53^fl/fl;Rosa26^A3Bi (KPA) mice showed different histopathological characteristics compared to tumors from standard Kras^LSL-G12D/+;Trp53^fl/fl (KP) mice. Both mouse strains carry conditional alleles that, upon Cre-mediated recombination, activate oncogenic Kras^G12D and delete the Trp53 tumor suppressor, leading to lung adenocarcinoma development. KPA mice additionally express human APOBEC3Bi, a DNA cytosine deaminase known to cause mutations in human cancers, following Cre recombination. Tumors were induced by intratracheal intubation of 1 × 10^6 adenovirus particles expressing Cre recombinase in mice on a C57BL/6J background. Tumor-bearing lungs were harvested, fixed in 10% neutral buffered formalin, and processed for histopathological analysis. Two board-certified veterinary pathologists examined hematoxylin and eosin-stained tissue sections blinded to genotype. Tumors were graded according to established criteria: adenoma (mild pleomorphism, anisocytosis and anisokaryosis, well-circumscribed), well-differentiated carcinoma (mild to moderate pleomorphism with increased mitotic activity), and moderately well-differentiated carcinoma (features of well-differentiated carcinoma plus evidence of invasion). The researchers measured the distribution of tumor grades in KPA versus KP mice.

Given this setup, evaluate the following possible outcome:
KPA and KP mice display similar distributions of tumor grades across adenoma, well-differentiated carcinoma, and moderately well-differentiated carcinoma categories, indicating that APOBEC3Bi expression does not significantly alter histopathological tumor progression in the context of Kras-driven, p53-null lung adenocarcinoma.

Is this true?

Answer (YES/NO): NO